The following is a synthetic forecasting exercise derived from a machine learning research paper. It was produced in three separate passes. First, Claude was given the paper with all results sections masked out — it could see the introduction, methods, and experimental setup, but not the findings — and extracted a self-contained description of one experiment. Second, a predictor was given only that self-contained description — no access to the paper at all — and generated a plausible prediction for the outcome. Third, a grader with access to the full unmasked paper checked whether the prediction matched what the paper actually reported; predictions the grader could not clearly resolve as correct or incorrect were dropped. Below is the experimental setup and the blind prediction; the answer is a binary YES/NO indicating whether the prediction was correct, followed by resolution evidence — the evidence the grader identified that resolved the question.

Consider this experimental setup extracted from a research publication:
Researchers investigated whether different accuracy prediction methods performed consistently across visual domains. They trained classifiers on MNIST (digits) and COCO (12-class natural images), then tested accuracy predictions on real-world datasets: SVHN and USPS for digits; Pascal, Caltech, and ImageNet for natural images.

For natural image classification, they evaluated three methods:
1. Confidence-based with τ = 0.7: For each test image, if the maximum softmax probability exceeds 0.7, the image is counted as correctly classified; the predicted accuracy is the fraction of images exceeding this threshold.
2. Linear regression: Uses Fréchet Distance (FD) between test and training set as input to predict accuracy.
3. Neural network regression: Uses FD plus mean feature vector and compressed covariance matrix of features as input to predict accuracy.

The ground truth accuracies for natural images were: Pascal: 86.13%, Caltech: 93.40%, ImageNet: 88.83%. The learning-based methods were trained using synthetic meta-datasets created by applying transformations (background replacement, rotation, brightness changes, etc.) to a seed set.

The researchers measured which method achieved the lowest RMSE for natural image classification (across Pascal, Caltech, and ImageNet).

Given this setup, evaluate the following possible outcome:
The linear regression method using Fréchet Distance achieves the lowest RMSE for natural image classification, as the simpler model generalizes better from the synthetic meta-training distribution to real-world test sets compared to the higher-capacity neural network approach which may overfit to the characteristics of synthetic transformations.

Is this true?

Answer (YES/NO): NO